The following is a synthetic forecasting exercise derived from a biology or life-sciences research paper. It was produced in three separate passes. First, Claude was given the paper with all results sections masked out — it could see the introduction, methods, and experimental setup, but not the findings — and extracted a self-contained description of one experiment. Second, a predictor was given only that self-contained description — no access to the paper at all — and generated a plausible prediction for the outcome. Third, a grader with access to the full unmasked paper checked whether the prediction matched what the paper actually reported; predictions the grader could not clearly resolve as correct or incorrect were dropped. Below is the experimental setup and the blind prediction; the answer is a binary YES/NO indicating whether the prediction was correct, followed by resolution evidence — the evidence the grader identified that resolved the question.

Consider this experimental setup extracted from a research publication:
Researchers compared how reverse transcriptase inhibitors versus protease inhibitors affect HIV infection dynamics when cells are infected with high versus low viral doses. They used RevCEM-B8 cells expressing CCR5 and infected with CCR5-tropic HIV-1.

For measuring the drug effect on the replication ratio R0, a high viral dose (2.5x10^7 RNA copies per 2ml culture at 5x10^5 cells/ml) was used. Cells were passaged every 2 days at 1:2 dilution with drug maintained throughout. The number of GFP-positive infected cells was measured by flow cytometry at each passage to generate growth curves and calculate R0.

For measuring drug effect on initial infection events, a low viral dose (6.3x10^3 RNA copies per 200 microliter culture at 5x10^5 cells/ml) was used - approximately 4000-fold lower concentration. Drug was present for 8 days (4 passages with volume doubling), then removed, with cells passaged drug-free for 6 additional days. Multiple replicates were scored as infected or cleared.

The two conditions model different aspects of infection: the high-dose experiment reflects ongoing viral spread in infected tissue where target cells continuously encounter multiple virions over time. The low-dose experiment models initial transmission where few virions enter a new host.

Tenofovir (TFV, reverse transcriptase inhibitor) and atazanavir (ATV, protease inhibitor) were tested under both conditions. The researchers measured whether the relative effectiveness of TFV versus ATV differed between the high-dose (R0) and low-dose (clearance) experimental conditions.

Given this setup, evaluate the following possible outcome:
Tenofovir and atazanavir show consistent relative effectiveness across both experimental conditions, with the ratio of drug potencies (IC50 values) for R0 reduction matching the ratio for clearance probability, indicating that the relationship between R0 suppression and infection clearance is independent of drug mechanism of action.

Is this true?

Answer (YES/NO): NO